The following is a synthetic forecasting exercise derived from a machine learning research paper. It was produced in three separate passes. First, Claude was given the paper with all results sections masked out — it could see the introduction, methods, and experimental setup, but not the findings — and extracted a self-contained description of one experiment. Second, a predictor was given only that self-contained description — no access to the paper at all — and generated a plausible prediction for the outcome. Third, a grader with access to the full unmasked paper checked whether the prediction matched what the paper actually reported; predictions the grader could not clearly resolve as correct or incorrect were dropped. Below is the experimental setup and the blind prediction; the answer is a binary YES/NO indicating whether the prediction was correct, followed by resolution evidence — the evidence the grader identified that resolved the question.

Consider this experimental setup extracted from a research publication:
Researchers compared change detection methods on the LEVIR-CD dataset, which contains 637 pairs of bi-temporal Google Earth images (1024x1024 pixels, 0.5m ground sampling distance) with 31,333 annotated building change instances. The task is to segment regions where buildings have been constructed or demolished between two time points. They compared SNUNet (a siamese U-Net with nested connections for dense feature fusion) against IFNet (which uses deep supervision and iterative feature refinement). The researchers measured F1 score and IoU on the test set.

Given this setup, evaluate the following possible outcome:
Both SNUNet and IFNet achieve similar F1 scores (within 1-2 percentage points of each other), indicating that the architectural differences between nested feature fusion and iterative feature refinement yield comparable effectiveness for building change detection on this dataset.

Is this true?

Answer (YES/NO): YES